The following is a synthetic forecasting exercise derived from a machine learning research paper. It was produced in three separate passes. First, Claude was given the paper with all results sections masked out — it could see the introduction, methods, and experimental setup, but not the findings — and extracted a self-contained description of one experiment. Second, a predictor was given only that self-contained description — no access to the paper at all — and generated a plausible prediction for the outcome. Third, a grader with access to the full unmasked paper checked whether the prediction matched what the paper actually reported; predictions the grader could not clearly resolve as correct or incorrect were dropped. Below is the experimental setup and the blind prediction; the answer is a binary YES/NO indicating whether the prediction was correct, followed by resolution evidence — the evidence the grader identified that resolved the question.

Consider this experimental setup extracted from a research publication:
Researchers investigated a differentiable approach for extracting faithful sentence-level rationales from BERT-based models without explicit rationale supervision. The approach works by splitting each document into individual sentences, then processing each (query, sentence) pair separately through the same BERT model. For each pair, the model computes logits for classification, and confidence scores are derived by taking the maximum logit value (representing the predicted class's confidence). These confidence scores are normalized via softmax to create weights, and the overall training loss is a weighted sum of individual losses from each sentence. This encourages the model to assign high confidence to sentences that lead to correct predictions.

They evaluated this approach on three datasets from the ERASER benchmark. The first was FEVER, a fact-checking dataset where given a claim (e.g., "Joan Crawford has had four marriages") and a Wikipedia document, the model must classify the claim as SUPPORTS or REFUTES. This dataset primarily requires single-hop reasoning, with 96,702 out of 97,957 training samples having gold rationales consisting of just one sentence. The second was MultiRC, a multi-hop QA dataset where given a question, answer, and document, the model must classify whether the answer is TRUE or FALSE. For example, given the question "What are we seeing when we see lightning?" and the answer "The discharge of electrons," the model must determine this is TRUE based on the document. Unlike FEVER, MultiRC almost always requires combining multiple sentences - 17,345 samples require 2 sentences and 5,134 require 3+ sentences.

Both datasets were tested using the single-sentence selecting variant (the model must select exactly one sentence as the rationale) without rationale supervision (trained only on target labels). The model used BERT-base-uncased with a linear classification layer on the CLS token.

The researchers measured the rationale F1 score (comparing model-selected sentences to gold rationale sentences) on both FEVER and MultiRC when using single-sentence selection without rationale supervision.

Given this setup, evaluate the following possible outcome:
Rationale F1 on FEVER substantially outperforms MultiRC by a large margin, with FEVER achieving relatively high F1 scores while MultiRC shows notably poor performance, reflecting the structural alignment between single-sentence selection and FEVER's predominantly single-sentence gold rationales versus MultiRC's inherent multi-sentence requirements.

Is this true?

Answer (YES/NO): YES